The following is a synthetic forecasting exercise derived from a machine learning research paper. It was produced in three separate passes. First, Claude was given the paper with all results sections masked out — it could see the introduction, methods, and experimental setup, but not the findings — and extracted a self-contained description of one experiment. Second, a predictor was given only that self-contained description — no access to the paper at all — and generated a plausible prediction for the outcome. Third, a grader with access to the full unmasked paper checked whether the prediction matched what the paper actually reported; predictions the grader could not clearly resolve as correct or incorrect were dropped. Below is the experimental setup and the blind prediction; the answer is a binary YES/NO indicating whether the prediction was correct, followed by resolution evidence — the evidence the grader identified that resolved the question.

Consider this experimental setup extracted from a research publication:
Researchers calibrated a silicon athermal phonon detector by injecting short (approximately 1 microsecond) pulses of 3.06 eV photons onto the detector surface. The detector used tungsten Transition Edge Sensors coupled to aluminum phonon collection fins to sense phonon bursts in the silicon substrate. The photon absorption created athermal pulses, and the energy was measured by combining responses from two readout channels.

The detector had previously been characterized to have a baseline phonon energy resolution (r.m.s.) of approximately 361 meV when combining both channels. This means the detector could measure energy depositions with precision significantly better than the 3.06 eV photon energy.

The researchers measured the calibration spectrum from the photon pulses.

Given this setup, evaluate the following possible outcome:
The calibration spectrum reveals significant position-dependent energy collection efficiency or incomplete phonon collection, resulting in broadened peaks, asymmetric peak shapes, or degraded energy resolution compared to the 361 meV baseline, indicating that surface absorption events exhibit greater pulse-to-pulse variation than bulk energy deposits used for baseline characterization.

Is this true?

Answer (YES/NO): NO